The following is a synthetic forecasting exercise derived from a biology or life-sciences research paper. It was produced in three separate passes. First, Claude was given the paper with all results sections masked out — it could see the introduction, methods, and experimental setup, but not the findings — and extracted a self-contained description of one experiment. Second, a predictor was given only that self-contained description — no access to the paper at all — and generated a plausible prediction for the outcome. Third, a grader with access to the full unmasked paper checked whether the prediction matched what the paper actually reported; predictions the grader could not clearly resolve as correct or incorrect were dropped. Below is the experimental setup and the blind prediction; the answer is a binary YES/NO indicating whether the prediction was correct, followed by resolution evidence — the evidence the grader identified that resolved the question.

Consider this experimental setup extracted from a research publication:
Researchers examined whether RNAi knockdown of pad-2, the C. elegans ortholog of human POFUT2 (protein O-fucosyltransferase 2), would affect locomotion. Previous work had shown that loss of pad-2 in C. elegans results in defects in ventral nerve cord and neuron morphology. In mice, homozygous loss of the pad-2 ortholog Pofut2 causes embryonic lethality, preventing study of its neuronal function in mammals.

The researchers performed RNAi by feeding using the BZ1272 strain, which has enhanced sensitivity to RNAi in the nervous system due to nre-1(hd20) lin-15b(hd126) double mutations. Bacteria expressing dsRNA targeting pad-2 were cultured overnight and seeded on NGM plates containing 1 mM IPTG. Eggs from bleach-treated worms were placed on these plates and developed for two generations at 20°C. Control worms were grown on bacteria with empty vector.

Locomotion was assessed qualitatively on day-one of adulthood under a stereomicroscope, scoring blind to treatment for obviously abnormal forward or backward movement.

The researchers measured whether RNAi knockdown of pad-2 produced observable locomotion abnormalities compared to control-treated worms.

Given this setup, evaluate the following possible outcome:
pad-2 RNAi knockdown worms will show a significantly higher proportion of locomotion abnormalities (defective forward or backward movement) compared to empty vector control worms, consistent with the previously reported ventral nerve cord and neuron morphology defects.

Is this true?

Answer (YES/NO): YES